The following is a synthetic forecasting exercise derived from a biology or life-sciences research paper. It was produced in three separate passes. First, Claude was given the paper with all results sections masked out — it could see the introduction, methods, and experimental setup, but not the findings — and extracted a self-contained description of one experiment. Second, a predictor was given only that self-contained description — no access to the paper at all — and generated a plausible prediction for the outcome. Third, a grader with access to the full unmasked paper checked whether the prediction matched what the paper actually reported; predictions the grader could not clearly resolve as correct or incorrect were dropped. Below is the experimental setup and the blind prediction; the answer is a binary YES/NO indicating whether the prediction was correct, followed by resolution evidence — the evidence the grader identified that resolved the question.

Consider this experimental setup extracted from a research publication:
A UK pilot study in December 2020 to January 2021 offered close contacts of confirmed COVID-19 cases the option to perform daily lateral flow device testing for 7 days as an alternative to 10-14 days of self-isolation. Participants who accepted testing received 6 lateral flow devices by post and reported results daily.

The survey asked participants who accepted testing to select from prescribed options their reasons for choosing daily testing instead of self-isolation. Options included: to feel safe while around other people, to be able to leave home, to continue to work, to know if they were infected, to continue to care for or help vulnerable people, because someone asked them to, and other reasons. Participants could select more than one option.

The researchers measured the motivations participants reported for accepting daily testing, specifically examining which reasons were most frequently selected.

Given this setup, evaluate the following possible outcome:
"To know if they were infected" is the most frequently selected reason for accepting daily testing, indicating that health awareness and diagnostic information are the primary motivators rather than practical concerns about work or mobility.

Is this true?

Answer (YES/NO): YES